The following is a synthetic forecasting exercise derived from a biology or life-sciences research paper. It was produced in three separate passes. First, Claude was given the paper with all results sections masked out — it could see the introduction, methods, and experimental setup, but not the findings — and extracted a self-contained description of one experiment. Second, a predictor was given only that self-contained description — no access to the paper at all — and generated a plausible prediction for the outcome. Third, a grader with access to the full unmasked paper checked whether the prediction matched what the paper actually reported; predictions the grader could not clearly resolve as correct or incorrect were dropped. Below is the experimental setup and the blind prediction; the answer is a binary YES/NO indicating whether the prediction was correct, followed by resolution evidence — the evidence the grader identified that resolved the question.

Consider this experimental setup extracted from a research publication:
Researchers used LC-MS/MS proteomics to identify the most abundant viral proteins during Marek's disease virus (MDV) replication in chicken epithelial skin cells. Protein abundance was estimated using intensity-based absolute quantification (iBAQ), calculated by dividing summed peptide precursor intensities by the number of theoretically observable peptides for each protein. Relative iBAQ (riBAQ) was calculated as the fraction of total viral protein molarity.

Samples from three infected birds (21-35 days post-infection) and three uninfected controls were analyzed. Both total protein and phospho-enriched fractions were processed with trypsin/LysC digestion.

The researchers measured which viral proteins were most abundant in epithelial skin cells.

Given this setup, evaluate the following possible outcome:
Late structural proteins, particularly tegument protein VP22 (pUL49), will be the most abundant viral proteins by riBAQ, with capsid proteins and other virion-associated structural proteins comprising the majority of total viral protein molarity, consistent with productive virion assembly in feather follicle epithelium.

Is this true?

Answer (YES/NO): NO